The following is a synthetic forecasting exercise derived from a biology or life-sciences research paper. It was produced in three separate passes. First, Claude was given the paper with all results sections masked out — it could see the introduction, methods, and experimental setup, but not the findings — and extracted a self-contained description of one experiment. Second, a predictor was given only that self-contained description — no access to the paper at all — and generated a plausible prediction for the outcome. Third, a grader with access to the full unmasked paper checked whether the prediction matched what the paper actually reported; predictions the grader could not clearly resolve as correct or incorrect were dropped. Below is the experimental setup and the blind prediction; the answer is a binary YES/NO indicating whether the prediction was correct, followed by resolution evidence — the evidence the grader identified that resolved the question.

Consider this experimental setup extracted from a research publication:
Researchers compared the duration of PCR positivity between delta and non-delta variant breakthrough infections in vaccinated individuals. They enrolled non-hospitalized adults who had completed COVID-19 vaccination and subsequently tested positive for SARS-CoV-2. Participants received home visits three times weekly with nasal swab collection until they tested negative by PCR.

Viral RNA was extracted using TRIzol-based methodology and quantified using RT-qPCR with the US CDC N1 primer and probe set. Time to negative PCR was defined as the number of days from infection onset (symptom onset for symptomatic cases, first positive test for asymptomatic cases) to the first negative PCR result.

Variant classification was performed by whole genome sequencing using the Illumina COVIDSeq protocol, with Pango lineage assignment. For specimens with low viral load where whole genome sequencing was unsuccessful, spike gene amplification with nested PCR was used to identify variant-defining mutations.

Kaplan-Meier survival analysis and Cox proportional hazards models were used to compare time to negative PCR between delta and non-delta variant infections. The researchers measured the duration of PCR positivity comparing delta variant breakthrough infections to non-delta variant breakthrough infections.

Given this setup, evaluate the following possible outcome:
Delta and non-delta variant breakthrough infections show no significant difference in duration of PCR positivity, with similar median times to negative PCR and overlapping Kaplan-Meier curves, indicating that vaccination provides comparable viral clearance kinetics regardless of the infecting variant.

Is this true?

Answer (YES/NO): NO